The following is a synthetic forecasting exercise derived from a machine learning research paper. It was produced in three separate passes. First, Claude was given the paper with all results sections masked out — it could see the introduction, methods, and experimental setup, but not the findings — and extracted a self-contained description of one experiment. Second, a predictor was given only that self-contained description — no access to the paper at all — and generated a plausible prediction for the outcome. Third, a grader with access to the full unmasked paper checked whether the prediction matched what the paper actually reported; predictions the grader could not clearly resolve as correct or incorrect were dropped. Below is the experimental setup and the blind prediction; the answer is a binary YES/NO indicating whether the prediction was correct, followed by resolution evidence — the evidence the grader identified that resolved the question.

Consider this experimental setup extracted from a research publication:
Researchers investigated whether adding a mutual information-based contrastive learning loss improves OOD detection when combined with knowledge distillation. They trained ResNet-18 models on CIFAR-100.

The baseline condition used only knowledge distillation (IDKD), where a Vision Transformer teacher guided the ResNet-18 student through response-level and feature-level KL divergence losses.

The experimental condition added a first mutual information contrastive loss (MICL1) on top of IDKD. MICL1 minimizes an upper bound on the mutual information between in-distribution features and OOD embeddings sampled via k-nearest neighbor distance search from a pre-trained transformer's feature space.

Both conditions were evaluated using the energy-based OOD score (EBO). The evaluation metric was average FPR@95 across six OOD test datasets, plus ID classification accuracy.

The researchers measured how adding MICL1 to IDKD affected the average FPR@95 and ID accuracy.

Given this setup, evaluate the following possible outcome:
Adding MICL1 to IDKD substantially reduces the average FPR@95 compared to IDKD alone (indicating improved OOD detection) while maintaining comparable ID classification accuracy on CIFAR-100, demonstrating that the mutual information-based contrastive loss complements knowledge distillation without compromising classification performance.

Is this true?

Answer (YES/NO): YES